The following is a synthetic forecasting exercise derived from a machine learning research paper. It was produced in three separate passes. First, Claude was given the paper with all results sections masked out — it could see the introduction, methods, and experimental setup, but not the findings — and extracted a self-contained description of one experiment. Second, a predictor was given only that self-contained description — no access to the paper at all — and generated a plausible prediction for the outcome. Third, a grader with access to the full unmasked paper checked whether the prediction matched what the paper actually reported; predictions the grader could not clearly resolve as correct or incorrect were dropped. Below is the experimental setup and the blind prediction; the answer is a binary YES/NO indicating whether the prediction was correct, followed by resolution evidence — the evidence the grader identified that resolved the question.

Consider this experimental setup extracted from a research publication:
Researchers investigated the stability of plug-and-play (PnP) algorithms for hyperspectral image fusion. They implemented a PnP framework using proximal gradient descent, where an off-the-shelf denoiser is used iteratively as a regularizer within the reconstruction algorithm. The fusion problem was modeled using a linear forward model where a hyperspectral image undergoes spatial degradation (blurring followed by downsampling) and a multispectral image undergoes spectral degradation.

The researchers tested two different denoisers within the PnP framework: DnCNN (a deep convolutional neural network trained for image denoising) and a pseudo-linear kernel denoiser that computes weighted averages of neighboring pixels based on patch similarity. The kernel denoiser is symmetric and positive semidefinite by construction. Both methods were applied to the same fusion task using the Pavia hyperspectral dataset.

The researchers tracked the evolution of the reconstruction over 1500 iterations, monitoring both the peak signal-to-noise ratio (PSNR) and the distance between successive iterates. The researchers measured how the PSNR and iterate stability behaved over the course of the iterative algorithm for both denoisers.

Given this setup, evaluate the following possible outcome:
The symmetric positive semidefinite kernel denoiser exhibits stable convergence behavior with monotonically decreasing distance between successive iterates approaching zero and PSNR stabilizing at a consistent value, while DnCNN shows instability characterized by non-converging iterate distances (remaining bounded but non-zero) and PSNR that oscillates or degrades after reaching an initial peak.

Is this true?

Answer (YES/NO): NO